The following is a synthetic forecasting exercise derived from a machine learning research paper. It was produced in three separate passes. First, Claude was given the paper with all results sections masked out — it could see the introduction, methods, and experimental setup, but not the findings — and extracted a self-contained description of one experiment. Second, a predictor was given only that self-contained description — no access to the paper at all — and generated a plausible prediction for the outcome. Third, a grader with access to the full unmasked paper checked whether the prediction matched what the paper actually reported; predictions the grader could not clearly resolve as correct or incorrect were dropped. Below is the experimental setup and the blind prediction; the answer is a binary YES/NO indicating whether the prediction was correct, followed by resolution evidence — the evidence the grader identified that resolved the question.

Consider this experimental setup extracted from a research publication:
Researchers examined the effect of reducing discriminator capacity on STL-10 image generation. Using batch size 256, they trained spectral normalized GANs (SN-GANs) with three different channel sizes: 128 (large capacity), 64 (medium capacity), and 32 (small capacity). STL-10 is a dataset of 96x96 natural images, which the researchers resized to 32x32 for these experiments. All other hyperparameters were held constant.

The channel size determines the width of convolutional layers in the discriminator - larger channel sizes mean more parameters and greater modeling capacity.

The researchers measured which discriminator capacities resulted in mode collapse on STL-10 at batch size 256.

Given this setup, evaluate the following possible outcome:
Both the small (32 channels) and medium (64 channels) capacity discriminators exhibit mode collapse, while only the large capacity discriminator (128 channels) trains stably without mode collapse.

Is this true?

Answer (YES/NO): YES